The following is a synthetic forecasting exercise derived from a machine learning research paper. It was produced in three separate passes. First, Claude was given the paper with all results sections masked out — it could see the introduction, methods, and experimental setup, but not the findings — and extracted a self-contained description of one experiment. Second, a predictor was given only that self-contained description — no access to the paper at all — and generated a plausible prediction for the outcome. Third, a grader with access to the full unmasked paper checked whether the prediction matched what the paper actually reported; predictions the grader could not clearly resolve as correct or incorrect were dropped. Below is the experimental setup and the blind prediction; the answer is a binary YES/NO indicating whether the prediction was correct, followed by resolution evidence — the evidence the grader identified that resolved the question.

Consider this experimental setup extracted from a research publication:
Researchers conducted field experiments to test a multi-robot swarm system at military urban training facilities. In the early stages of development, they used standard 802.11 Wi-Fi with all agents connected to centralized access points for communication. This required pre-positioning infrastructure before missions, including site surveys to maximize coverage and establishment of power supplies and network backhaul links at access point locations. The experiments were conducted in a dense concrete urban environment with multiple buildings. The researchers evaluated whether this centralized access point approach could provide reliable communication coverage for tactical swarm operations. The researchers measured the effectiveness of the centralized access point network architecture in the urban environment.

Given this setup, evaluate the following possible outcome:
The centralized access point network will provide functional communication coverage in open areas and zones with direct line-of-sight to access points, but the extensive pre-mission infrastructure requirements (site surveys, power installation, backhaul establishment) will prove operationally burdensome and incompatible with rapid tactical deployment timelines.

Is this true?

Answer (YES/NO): NO